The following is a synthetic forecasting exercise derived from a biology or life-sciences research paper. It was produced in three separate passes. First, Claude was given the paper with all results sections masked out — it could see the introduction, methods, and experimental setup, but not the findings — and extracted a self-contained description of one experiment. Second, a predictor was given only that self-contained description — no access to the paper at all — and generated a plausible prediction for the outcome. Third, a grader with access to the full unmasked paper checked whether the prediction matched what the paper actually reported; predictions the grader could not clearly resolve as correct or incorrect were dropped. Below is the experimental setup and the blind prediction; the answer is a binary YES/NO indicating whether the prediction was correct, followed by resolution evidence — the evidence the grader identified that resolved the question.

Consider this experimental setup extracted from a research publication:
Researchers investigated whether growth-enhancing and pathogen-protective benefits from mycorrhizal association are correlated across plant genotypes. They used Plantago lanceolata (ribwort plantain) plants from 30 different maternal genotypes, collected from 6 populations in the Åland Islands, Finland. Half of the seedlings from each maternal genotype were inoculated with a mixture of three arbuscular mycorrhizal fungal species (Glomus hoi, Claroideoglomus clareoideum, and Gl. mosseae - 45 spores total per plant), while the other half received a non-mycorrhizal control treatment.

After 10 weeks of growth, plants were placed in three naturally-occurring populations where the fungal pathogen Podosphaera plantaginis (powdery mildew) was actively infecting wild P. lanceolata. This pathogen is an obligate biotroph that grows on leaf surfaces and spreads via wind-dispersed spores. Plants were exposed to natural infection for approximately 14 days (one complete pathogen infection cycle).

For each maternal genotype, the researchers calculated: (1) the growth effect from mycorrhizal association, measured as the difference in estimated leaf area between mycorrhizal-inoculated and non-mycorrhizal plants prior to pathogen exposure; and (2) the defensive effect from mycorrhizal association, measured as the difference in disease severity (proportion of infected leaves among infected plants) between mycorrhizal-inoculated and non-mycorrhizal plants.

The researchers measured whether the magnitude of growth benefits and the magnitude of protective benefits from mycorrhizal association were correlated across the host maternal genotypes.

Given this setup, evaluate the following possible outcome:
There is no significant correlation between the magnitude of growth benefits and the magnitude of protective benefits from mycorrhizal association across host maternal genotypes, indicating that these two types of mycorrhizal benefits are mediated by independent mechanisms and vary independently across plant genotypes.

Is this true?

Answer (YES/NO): YES